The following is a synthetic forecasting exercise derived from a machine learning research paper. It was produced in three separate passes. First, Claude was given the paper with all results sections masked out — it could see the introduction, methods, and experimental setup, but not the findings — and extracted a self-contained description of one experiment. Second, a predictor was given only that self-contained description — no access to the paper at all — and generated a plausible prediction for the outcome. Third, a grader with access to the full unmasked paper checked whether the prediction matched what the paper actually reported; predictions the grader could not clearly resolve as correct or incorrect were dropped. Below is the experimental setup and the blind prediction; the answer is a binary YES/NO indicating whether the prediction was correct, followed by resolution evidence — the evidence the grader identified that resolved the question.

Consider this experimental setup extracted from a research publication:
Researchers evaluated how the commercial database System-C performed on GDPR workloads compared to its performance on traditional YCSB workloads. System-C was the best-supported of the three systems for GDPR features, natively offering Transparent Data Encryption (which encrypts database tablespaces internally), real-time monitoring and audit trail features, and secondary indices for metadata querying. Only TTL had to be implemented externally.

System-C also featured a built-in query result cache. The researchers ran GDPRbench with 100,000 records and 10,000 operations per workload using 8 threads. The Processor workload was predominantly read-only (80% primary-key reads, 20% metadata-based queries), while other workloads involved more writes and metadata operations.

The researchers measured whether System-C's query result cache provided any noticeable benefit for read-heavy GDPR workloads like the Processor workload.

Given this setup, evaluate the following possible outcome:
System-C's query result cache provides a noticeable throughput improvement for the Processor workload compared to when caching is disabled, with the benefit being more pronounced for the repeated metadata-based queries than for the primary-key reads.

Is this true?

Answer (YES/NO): NO